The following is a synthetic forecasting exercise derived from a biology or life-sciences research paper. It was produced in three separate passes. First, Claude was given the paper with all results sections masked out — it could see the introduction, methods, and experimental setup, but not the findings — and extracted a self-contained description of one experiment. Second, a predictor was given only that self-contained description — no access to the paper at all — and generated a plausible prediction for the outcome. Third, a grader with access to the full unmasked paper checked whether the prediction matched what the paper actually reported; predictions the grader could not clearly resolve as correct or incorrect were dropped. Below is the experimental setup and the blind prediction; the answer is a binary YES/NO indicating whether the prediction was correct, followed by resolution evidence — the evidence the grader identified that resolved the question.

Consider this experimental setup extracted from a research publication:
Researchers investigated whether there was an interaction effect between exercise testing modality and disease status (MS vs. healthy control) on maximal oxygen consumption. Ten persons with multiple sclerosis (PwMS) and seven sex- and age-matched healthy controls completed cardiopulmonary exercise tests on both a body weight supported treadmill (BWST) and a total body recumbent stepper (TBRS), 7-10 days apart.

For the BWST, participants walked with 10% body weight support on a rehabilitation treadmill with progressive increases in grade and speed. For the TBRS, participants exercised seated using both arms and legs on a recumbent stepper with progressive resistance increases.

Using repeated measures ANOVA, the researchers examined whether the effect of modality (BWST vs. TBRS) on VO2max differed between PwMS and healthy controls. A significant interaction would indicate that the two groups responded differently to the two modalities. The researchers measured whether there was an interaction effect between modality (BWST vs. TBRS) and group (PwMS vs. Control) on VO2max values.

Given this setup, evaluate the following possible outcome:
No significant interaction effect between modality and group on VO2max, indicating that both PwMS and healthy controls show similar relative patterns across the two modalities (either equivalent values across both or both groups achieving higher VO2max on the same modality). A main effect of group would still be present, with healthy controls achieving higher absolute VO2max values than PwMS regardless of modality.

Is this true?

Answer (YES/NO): NO